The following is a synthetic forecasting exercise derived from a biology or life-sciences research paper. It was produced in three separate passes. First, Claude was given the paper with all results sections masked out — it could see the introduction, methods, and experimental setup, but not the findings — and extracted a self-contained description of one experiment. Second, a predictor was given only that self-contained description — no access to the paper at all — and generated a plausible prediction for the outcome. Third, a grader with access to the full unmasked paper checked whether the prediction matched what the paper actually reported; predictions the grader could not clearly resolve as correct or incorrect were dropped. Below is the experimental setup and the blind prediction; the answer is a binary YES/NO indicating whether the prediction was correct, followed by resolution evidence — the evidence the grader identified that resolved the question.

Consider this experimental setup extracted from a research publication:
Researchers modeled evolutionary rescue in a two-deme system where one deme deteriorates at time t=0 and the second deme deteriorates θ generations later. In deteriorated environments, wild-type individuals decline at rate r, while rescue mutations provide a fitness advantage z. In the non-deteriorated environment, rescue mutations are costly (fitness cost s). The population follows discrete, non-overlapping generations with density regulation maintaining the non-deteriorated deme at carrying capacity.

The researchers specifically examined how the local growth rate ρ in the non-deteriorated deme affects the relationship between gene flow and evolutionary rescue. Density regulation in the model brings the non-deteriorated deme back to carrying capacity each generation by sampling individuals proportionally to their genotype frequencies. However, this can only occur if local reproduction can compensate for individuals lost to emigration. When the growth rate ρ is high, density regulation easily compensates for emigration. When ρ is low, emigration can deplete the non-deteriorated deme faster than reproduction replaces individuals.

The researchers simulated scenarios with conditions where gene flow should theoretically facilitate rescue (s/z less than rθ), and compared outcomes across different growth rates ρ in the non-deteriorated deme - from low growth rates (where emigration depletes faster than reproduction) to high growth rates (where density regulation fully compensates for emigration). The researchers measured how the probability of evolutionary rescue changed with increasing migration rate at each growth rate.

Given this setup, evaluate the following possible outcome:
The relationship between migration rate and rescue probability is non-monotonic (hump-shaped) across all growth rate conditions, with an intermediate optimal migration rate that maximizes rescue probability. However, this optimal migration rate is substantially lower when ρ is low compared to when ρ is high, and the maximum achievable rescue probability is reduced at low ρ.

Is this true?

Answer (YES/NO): NO